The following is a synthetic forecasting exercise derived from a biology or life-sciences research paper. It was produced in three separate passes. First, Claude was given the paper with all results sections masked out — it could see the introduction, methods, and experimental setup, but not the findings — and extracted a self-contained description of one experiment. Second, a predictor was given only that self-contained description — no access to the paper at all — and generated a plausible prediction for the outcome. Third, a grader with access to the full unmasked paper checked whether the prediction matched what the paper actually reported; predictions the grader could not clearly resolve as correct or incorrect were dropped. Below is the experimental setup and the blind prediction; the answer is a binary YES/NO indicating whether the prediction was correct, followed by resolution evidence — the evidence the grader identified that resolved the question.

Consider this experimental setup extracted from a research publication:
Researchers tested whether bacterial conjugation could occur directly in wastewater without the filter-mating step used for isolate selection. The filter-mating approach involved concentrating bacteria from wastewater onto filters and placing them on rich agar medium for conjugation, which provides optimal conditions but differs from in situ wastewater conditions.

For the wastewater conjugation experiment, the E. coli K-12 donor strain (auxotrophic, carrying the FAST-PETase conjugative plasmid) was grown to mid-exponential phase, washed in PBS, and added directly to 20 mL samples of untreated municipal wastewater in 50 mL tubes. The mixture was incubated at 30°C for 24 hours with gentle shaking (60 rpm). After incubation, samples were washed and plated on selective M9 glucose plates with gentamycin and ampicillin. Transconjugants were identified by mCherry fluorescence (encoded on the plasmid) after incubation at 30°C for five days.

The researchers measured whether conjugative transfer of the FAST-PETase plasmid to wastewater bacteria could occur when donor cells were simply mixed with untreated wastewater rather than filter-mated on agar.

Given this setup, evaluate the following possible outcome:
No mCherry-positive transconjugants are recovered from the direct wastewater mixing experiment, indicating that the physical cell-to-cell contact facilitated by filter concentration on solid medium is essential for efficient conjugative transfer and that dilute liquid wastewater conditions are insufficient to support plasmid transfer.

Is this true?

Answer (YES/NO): NO